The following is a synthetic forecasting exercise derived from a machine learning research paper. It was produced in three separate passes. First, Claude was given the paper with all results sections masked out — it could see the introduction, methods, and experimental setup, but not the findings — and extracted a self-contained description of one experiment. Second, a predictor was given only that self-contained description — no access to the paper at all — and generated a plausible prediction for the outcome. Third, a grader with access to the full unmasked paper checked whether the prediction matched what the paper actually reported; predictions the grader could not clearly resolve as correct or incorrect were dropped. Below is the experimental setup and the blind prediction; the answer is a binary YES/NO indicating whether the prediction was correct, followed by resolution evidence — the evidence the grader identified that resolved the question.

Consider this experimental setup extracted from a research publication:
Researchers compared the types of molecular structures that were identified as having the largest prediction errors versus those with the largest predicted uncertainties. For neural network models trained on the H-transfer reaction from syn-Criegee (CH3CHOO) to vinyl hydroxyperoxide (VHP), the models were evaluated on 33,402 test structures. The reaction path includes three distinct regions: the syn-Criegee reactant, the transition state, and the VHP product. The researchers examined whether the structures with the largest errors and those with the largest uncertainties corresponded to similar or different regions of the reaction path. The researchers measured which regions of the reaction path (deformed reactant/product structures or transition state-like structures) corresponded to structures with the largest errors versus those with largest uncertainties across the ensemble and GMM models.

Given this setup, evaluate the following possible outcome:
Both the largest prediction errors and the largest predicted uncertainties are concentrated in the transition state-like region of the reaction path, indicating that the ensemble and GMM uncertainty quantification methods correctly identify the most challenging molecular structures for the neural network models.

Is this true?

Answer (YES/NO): NO